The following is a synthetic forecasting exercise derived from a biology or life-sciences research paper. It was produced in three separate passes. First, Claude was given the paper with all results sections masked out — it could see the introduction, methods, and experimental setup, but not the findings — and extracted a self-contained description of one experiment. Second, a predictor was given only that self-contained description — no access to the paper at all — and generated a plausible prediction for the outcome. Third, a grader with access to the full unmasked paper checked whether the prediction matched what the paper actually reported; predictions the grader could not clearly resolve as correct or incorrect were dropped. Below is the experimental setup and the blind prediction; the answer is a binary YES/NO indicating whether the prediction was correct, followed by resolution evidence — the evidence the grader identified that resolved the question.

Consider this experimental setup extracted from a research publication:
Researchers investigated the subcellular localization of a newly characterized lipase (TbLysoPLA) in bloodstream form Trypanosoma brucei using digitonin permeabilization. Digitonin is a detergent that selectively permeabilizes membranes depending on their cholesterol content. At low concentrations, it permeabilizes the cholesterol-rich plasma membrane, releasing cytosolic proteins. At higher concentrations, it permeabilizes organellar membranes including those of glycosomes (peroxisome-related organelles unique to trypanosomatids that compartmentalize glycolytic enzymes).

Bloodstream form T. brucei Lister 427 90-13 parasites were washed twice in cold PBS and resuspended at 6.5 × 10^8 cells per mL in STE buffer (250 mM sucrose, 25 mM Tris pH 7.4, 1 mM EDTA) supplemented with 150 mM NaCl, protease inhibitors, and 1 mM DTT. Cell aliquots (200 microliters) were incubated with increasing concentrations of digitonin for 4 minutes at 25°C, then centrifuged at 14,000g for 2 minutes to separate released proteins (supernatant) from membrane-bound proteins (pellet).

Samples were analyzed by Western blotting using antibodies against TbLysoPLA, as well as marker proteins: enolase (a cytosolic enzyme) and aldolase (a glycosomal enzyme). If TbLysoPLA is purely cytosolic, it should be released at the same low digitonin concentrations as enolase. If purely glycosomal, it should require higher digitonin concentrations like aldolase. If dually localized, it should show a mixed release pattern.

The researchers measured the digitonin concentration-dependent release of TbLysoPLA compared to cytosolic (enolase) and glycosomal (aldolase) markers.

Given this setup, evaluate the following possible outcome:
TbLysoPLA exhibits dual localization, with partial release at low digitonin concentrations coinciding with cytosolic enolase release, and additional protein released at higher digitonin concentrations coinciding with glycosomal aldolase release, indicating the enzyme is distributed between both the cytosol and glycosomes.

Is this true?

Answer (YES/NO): YES